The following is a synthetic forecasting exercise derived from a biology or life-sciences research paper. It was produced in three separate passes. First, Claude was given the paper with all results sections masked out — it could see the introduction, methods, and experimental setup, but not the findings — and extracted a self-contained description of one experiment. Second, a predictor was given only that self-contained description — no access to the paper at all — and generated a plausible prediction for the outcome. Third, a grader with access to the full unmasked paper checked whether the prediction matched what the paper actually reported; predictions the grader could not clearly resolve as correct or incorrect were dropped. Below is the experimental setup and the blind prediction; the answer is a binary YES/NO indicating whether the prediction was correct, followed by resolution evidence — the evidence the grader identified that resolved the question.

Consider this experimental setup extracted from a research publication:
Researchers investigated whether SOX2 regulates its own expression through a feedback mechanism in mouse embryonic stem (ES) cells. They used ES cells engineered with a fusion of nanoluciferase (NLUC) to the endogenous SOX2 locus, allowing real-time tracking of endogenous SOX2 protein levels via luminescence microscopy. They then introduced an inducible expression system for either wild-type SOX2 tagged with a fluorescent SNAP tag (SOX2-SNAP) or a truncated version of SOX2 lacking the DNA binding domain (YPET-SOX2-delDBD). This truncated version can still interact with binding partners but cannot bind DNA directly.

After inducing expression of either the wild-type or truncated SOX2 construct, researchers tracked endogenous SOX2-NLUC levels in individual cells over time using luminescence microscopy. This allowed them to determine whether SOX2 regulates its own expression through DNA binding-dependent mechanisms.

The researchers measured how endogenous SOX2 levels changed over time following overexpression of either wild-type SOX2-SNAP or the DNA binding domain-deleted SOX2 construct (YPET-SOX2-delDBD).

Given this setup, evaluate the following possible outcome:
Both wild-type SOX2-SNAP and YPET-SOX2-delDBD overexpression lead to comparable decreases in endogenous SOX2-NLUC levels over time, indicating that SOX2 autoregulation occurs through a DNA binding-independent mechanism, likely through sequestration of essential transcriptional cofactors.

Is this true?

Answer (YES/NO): NO